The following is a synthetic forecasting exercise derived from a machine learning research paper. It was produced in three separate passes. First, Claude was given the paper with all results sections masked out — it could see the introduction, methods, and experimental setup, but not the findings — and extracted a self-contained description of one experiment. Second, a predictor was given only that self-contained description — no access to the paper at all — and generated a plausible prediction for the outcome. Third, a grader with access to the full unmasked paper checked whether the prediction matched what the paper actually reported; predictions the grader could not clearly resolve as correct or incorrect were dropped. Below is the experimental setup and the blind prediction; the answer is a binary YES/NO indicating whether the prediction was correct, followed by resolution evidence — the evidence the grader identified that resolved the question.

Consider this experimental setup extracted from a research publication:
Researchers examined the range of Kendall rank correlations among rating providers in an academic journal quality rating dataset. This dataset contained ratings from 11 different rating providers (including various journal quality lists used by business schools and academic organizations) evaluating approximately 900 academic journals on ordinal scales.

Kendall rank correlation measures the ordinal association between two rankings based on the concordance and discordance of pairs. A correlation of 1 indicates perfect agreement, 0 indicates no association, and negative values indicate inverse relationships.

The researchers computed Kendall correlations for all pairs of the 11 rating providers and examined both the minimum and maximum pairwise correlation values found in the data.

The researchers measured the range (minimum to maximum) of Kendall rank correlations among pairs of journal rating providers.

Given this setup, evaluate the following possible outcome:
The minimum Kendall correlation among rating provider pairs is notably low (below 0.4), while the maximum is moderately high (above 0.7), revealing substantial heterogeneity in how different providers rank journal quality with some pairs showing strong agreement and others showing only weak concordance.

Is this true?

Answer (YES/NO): YES